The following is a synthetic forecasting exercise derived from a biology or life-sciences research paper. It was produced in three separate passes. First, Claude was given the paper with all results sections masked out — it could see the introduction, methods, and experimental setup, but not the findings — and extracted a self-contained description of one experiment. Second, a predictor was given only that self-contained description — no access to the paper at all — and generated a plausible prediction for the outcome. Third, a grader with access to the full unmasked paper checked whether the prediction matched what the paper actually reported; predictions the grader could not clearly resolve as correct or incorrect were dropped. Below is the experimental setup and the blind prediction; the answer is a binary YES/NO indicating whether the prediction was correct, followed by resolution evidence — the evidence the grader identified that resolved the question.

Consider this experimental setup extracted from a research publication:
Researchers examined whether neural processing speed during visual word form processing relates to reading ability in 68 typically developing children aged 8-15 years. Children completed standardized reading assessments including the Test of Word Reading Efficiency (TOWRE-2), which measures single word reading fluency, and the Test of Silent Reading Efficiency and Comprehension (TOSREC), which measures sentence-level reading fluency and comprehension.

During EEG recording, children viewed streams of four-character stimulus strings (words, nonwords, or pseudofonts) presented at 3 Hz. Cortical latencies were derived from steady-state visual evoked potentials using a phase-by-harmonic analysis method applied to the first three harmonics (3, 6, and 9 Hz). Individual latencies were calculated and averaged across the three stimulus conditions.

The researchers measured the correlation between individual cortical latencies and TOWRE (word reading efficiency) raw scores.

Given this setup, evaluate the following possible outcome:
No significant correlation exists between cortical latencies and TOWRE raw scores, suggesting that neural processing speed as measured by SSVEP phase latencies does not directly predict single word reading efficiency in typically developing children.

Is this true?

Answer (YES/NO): NO